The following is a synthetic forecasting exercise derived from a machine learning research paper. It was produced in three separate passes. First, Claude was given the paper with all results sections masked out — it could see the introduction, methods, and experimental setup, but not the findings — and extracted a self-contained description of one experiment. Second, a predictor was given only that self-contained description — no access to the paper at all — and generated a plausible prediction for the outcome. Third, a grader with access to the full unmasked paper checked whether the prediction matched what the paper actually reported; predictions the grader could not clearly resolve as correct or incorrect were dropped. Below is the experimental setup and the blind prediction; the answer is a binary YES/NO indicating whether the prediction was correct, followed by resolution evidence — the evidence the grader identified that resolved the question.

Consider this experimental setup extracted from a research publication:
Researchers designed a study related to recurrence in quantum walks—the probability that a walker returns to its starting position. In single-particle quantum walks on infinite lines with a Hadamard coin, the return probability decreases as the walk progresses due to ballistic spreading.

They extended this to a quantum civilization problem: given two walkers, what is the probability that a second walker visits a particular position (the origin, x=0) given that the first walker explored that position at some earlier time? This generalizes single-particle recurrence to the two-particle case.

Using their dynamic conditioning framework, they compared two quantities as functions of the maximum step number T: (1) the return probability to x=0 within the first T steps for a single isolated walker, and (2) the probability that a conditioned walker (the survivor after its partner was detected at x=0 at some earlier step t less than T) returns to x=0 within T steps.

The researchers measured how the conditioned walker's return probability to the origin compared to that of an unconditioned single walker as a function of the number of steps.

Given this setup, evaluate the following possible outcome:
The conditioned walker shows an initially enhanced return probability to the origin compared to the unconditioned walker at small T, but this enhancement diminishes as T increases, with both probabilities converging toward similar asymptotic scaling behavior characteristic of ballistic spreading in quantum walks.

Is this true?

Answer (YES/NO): NO